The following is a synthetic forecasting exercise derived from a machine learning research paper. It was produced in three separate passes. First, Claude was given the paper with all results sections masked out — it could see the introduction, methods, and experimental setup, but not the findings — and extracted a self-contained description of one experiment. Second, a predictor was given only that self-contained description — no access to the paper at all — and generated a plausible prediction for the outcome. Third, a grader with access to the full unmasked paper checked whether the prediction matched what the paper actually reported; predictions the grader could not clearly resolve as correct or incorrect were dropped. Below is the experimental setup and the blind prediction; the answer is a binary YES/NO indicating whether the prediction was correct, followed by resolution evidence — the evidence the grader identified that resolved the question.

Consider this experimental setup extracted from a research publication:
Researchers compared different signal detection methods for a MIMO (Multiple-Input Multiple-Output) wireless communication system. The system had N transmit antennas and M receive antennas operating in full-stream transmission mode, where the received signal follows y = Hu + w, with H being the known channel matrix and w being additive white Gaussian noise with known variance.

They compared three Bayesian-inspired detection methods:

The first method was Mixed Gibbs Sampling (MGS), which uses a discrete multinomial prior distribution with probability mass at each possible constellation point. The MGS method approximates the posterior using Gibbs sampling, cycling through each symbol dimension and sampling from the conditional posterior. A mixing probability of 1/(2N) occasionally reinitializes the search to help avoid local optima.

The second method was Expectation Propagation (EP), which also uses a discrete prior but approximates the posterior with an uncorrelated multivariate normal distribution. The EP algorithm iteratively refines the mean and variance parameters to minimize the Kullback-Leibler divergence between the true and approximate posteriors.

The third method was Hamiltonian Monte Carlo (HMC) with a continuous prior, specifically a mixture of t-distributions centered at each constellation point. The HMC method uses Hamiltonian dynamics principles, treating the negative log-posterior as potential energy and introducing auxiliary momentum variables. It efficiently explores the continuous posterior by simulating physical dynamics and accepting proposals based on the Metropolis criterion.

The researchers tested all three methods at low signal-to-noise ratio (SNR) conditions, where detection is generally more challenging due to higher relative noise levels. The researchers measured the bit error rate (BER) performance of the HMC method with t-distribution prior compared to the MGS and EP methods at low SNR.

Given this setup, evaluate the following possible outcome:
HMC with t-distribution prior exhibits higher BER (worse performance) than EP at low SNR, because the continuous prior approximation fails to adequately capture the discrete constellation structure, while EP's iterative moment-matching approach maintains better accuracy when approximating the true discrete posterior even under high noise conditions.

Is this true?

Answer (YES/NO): YES